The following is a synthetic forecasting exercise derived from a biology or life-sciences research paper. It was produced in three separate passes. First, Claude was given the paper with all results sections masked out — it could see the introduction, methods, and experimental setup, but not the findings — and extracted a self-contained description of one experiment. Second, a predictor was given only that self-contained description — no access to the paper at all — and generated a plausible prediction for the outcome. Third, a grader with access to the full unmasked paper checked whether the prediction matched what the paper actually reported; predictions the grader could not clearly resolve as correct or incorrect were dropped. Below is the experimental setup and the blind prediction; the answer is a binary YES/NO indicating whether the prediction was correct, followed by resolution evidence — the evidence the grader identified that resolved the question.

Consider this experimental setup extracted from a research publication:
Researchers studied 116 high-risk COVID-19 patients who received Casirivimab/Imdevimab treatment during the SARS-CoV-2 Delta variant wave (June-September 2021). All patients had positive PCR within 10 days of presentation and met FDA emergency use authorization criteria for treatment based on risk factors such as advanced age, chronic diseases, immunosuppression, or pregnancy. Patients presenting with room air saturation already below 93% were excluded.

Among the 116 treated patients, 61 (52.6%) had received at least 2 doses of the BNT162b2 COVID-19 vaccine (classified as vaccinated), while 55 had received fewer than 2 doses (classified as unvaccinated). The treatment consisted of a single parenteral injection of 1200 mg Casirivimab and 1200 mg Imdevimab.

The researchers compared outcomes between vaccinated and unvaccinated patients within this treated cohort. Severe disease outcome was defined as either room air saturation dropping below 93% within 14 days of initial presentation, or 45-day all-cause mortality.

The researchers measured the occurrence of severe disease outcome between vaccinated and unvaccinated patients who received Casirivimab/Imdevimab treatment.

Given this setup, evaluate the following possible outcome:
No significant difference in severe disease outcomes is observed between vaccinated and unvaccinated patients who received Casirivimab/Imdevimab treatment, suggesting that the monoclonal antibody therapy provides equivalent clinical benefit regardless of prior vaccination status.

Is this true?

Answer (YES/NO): YES